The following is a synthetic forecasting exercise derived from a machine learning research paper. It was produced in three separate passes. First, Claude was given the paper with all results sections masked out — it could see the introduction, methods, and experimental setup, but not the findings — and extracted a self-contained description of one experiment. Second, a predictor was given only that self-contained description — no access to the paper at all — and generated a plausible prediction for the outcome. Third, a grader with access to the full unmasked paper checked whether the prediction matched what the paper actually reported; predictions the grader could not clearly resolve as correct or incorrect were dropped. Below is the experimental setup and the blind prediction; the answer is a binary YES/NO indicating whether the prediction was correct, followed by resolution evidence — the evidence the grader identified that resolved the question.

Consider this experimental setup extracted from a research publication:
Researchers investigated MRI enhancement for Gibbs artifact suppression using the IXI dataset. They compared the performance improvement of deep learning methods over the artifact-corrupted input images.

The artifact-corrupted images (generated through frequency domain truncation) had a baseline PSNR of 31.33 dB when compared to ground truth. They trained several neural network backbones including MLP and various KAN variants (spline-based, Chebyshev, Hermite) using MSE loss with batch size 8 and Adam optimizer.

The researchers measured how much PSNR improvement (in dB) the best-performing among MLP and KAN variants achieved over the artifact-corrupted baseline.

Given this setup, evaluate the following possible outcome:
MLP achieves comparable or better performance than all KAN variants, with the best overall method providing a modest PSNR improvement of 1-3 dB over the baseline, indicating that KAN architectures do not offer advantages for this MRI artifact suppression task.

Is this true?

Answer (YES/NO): NO